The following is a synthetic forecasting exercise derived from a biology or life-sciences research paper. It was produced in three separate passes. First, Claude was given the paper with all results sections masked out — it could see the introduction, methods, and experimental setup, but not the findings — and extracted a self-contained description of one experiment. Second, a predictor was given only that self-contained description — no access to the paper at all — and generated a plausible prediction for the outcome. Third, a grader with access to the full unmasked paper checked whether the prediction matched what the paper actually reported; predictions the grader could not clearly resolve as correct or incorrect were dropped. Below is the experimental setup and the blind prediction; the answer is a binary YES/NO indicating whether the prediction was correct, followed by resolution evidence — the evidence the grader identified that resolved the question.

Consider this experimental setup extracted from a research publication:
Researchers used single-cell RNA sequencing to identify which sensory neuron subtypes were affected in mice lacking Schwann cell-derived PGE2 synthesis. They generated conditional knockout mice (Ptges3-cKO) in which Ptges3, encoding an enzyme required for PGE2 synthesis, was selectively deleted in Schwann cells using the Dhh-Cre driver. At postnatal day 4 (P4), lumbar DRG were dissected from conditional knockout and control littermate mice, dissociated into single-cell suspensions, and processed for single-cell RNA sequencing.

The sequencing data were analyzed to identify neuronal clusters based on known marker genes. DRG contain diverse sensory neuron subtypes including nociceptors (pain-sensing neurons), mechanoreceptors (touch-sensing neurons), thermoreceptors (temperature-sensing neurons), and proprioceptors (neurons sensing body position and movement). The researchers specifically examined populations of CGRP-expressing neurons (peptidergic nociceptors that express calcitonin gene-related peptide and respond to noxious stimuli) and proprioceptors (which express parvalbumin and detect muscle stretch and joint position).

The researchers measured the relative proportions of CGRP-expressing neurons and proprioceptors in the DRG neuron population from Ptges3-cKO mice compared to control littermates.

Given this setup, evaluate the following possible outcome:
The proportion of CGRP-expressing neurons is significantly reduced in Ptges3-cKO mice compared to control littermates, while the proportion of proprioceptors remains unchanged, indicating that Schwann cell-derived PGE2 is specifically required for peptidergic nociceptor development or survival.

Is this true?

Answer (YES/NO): NO